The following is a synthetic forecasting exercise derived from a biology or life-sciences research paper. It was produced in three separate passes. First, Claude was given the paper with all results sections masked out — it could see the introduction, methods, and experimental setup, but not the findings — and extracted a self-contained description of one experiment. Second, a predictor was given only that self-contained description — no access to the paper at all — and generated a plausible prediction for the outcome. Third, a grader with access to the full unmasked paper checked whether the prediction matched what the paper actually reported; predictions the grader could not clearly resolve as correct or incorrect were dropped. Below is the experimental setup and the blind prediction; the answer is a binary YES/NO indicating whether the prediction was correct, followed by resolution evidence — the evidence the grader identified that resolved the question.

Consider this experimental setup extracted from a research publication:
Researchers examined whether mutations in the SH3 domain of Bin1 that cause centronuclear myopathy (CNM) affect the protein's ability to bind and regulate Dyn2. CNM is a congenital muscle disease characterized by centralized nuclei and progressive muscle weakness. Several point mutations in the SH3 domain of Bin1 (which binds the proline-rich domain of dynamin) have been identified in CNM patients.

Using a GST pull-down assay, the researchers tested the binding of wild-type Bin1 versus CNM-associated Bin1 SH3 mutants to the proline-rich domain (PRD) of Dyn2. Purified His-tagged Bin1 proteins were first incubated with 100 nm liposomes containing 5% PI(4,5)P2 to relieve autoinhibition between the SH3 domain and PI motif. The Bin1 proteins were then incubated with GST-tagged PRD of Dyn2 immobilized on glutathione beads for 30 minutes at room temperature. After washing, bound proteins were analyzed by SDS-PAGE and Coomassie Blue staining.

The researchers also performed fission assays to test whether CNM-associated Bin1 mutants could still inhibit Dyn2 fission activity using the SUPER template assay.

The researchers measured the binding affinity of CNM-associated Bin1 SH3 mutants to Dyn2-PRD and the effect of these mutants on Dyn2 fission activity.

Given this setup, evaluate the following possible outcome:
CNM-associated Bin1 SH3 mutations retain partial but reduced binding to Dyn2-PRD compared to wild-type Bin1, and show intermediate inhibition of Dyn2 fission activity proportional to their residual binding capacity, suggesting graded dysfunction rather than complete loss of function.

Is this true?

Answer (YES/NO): NO